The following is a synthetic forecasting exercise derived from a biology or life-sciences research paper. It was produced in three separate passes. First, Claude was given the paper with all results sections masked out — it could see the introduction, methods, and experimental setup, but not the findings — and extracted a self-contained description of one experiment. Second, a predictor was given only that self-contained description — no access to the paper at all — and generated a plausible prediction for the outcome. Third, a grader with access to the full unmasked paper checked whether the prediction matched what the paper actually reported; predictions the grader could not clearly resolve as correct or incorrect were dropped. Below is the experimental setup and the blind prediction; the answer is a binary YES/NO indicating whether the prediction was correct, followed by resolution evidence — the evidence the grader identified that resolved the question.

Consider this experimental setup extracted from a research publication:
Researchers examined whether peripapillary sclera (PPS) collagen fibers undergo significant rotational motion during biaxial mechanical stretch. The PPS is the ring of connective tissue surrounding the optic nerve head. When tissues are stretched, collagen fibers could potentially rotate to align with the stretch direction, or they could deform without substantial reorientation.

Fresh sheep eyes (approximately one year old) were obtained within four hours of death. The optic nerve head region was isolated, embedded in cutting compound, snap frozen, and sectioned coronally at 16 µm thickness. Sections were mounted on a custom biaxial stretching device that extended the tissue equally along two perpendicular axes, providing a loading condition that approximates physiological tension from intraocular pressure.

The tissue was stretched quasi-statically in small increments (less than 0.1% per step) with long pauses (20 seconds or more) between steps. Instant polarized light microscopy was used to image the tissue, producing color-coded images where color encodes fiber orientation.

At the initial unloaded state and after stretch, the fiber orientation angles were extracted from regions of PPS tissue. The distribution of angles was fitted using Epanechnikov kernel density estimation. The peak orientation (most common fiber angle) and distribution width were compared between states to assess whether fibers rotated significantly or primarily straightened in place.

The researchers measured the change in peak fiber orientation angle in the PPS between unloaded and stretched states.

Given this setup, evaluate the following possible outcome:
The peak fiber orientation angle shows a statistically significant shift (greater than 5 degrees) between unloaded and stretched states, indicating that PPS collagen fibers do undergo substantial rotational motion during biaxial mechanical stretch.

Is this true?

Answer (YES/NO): NO